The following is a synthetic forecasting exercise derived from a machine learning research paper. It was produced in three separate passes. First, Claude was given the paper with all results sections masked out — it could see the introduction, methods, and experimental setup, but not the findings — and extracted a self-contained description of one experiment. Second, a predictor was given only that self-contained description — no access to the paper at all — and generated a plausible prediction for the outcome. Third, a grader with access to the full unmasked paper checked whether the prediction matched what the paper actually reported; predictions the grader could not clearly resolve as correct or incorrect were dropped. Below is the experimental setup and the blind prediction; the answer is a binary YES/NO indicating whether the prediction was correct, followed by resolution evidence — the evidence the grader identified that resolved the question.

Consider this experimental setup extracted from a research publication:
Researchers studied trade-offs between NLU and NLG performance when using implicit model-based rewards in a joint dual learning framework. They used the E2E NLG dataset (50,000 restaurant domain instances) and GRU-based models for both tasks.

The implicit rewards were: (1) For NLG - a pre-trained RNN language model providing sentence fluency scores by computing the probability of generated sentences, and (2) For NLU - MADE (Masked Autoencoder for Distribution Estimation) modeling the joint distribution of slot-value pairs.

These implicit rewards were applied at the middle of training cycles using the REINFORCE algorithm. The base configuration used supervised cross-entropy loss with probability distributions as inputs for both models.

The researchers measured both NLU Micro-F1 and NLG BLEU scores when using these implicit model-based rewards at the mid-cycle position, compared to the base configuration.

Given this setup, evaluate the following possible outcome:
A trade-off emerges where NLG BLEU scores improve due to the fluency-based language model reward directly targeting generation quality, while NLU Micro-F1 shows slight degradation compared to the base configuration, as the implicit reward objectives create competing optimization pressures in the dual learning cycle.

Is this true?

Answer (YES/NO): NO